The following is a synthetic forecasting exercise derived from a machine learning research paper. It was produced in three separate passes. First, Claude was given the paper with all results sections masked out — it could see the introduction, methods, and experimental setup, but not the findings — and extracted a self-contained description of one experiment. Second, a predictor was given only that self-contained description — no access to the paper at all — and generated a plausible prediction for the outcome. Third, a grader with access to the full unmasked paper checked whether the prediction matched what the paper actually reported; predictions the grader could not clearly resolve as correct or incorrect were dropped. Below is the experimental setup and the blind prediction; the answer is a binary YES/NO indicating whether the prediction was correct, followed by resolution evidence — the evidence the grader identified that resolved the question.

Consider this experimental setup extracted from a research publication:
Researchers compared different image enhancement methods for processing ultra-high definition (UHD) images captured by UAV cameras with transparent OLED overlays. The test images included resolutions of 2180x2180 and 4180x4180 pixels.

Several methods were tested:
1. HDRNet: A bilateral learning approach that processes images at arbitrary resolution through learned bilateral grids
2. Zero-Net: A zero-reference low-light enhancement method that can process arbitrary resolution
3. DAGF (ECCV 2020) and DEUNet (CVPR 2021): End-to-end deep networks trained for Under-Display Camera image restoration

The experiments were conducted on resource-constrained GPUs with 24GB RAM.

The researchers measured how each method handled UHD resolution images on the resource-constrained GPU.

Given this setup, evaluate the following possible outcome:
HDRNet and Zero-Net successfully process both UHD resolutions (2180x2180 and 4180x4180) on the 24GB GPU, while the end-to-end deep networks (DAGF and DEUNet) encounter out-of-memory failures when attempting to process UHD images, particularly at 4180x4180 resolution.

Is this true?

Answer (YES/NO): NO